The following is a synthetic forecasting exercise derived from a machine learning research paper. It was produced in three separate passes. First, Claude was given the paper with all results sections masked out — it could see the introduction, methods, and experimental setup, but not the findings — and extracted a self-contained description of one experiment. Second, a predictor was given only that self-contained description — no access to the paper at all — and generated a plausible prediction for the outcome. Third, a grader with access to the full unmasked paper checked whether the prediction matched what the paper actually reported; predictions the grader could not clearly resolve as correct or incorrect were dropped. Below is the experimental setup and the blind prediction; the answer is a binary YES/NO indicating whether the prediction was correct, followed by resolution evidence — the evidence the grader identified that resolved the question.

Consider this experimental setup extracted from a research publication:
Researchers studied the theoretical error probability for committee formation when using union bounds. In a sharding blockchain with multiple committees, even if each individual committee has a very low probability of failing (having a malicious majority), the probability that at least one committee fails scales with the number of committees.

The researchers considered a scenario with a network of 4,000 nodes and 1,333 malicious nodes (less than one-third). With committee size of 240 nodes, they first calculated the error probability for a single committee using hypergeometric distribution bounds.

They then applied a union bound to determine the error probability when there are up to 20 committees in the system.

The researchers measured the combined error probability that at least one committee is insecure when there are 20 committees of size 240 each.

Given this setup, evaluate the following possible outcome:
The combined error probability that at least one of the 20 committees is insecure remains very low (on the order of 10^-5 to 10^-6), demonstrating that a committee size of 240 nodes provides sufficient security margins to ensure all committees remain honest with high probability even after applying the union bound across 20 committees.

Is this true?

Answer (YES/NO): NO